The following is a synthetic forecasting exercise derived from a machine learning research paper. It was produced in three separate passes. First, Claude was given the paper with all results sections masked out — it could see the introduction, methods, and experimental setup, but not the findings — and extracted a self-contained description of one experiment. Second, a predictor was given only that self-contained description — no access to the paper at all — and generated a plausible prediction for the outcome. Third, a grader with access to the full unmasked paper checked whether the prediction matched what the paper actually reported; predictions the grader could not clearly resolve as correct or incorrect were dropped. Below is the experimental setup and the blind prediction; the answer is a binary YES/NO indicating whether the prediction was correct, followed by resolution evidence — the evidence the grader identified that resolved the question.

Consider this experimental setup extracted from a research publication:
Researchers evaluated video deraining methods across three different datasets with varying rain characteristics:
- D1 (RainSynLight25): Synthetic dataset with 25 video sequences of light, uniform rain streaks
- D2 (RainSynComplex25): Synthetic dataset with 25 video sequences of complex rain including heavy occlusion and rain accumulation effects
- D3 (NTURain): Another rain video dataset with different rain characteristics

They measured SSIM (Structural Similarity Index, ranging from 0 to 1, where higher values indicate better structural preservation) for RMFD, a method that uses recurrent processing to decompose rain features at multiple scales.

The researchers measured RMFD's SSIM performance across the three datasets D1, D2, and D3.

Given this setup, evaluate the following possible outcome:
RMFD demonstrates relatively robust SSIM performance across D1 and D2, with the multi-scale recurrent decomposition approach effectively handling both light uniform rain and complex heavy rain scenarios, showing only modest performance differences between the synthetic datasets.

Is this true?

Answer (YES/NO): NO